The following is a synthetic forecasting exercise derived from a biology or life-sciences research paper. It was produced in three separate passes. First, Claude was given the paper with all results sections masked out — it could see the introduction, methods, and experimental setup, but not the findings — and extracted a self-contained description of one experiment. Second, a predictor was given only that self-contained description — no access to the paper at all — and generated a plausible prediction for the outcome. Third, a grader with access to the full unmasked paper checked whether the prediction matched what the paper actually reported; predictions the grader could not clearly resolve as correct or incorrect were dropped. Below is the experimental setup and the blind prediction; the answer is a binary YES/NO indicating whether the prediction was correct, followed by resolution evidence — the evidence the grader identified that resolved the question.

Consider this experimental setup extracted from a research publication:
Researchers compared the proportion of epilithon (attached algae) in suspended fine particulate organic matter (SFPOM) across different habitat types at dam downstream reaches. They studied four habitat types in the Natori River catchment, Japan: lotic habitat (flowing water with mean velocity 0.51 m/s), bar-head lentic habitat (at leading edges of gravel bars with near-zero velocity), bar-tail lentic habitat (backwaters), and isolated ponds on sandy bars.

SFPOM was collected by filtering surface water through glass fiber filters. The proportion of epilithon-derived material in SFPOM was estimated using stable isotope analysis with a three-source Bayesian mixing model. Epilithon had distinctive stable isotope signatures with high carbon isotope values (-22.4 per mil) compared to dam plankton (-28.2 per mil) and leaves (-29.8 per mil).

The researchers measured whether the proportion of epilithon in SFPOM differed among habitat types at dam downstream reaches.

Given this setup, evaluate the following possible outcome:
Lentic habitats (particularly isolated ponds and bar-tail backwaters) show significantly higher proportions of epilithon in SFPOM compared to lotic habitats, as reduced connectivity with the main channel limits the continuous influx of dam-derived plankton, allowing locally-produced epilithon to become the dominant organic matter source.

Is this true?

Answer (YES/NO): NO